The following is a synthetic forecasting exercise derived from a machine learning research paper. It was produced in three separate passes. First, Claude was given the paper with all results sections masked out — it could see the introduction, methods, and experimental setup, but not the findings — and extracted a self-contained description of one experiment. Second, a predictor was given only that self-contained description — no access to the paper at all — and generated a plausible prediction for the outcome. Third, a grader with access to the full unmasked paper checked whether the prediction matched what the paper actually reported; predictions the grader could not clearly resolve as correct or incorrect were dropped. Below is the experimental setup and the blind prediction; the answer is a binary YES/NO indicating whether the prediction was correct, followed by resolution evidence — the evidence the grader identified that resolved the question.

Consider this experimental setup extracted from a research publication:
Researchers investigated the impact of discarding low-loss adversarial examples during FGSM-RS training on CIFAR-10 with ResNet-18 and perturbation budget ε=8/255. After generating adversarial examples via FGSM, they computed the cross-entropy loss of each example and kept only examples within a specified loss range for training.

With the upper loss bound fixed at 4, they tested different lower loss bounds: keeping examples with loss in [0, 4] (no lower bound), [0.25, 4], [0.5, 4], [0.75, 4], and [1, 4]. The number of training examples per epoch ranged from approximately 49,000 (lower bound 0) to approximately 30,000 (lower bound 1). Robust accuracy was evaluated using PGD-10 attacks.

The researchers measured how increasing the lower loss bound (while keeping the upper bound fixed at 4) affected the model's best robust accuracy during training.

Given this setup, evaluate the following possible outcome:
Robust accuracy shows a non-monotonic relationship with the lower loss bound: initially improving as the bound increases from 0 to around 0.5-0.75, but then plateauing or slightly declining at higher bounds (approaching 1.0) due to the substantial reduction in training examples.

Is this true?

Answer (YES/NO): NO